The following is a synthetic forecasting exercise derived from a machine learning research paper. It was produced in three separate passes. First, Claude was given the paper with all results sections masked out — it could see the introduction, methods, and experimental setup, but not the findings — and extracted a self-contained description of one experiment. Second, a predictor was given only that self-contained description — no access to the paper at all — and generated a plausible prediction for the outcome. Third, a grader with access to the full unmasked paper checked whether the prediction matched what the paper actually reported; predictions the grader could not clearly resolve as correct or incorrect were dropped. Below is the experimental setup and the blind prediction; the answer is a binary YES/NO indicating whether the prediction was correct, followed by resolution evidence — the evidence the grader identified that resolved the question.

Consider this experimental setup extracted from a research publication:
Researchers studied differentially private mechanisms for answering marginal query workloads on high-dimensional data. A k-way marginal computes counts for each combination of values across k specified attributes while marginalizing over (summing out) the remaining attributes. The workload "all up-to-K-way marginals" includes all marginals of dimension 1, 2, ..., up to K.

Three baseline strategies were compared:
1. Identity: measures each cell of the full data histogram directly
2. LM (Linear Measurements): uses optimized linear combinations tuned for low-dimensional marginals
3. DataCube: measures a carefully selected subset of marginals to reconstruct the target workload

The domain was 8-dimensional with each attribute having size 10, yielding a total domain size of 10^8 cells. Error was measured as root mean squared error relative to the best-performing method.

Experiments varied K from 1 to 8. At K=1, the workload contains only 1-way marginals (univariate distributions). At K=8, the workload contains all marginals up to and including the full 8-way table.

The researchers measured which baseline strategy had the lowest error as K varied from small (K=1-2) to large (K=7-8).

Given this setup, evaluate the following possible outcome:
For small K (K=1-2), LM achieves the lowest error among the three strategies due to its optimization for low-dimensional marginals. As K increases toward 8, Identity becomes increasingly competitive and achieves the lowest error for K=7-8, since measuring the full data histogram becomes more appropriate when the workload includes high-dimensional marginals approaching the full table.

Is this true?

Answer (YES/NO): NO